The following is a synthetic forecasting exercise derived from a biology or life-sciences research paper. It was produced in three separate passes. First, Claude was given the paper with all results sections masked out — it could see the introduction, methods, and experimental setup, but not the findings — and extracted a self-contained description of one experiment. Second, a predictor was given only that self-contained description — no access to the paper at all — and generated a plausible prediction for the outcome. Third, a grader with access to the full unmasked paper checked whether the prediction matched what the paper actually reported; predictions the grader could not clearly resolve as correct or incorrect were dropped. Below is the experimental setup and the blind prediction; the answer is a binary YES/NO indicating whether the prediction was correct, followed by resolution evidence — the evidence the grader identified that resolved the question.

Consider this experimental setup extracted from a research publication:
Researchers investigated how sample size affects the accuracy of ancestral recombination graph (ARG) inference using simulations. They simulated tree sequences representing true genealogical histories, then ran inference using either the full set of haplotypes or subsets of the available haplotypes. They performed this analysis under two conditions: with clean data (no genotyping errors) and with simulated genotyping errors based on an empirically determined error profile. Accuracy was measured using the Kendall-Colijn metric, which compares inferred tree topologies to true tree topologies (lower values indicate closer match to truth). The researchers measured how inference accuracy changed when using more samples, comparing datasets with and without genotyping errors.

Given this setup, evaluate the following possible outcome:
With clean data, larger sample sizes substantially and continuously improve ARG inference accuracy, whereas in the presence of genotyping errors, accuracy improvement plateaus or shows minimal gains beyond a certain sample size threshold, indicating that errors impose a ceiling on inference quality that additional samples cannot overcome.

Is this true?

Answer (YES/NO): NO